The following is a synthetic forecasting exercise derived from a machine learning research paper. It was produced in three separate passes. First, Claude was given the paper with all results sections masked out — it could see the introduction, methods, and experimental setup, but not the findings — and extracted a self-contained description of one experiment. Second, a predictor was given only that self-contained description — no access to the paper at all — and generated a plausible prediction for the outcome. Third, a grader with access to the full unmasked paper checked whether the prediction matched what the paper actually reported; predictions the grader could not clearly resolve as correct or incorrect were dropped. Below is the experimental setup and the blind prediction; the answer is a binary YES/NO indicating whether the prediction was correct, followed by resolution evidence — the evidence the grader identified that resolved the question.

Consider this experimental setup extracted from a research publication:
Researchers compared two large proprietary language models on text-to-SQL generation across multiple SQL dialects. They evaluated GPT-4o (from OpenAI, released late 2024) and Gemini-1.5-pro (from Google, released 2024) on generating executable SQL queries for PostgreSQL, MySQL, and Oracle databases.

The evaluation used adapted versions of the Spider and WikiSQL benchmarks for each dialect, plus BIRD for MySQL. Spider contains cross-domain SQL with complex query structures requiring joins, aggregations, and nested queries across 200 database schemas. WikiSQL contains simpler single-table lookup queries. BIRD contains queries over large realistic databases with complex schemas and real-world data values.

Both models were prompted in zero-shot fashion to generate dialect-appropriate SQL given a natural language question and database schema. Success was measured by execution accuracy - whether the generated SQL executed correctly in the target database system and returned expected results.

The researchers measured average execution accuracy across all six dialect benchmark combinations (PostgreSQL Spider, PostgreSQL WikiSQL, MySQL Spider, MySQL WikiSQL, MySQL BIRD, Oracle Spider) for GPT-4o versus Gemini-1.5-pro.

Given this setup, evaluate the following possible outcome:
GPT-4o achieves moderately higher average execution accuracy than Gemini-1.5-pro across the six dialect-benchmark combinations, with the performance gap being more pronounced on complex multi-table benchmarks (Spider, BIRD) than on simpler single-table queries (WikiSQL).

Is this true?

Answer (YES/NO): NO